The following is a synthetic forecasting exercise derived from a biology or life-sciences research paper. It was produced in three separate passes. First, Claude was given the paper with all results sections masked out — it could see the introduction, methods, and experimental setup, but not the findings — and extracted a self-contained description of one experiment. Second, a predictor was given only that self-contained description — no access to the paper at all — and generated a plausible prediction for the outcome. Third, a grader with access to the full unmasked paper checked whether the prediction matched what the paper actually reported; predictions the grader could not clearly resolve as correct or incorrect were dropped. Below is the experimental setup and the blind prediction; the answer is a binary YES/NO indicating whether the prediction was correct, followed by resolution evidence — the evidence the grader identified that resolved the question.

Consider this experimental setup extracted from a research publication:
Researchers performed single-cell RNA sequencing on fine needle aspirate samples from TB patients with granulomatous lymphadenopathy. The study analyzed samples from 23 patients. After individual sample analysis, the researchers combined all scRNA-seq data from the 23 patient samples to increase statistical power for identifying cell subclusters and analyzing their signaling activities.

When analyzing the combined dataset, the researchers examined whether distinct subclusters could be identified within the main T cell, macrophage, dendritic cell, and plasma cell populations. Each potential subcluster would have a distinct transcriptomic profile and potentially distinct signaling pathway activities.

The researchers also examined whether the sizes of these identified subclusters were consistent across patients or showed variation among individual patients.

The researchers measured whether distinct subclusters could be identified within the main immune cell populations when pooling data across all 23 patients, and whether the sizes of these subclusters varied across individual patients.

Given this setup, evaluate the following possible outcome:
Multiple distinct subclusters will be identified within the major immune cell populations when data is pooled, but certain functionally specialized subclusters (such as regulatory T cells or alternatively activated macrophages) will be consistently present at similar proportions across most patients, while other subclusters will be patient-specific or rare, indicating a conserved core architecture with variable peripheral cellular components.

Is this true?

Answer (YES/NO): NO